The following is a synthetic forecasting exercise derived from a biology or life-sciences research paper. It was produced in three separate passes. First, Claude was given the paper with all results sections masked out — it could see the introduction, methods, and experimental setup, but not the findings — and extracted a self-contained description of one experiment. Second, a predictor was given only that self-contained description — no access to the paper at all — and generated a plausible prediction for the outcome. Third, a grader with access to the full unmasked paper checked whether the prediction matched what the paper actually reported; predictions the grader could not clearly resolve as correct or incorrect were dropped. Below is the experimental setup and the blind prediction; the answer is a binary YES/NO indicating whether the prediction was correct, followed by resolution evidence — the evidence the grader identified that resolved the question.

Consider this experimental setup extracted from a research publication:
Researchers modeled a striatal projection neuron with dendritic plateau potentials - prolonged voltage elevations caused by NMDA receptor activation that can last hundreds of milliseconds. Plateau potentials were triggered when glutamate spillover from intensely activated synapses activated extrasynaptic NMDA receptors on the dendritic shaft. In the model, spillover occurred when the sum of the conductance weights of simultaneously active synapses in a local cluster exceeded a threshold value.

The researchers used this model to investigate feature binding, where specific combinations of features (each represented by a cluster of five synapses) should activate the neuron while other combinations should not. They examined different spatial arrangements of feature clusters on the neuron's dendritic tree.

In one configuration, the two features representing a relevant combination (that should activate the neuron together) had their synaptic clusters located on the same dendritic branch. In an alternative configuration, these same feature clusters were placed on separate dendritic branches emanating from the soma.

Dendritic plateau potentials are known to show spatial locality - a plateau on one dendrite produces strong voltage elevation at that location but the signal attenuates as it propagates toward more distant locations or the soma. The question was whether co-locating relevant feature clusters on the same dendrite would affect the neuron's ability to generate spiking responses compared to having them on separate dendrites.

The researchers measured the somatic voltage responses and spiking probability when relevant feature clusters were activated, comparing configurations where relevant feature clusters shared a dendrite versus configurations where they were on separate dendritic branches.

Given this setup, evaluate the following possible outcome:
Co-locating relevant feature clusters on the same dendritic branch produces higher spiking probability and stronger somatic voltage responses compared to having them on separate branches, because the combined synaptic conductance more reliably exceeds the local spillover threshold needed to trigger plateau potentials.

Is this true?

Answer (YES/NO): YES